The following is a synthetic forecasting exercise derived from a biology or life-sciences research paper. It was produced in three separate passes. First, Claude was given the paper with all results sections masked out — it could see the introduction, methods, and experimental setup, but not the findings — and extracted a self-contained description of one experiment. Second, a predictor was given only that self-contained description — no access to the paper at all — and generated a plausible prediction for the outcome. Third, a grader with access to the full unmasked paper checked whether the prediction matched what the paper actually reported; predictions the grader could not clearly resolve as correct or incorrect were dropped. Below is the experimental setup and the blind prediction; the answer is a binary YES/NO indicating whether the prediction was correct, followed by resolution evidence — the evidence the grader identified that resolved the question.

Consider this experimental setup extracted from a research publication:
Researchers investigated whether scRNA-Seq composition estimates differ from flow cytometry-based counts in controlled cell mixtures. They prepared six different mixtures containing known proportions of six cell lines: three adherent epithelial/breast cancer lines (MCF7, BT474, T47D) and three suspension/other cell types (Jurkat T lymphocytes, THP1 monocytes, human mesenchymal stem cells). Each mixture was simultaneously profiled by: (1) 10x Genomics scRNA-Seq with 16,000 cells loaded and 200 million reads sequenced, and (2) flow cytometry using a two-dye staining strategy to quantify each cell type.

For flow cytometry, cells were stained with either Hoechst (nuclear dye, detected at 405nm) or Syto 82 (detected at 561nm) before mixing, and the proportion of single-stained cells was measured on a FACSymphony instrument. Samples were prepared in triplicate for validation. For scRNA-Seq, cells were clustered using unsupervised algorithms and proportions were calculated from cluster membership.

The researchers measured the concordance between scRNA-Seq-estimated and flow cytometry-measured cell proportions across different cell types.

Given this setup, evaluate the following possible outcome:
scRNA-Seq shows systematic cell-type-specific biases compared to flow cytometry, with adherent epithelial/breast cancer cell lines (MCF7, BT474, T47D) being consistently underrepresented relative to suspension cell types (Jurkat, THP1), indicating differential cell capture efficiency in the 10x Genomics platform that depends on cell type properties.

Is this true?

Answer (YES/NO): YES